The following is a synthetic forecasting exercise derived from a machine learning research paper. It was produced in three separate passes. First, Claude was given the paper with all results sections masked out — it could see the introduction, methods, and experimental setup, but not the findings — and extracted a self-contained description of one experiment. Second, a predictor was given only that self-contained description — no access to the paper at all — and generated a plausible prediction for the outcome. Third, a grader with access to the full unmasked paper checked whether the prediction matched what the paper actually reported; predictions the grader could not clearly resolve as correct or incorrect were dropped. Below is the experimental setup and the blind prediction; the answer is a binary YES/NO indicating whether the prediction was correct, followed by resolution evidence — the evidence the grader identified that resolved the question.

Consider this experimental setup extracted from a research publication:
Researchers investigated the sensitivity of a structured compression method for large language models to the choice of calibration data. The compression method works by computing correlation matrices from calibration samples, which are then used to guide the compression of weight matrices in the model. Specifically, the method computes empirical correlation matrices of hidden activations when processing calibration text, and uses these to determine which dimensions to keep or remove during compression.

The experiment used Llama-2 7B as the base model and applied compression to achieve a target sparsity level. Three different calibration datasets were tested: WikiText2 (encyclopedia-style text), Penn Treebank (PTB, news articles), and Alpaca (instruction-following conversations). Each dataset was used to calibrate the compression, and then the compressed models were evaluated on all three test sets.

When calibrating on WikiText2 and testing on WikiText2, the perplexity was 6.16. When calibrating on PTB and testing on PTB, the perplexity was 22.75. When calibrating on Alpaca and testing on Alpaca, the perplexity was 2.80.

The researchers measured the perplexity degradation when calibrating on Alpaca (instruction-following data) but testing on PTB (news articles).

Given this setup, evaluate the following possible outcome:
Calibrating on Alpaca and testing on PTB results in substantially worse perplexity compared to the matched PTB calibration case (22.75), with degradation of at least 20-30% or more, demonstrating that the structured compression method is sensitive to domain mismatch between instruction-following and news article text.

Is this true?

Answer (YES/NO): YES